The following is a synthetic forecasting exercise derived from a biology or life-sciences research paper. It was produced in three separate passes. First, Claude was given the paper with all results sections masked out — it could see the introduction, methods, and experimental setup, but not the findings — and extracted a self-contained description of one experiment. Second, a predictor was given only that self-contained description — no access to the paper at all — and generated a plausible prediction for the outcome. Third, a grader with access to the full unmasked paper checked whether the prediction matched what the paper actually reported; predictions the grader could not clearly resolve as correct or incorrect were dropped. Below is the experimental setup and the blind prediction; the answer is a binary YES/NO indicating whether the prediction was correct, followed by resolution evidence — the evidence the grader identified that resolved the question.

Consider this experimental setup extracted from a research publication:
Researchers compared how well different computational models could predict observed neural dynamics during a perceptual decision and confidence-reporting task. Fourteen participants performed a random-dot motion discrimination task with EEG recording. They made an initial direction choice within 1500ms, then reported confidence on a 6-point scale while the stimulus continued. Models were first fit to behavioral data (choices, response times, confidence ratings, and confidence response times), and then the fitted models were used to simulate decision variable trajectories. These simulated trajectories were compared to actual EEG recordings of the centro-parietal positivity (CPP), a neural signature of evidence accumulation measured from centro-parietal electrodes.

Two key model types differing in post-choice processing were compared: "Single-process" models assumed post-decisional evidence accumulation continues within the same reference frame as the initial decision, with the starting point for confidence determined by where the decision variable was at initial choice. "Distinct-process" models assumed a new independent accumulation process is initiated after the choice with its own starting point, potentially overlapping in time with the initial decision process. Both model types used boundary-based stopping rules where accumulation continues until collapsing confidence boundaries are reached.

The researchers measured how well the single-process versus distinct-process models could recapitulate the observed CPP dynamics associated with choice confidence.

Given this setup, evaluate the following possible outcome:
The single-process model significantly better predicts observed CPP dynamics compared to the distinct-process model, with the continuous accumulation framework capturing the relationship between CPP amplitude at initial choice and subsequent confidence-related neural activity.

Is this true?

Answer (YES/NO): YES